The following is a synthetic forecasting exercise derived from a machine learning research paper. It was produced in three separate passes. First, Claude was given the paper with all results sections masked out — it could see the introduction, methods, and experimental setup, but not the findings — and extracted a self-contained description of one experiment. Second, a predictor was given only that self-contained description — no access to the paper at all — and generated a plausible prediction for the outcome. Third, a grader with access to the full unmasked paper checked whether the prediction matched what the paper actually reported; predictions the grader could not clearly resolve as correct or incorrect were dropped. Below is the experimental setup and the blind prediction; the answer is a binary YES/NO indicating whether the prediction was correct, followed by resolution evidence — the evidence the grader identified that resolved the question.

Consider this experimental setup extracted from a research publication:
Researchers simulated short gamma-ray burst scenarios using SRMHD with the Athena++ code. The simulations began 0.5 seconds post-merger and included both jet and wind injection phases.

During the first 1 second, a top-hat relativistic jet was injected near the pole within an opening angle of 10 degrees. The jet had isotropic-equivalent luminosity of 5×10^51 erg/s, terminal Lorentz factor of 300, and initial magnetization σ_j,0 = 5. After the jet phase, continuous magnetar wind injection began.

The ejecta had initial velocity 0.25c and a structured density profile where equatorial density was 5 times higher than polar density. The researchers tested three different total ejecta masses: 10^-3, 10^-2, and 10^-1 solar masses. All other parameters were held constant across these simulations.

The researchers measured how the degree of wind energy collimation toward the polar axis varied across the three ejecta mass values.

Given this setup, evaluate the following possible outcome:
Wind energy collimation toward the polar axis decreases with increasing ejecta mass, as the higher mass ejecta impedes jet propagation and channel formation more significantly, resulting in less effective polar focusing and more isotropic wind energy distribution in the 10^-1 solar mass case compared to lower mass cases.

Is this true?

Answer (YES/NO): NO